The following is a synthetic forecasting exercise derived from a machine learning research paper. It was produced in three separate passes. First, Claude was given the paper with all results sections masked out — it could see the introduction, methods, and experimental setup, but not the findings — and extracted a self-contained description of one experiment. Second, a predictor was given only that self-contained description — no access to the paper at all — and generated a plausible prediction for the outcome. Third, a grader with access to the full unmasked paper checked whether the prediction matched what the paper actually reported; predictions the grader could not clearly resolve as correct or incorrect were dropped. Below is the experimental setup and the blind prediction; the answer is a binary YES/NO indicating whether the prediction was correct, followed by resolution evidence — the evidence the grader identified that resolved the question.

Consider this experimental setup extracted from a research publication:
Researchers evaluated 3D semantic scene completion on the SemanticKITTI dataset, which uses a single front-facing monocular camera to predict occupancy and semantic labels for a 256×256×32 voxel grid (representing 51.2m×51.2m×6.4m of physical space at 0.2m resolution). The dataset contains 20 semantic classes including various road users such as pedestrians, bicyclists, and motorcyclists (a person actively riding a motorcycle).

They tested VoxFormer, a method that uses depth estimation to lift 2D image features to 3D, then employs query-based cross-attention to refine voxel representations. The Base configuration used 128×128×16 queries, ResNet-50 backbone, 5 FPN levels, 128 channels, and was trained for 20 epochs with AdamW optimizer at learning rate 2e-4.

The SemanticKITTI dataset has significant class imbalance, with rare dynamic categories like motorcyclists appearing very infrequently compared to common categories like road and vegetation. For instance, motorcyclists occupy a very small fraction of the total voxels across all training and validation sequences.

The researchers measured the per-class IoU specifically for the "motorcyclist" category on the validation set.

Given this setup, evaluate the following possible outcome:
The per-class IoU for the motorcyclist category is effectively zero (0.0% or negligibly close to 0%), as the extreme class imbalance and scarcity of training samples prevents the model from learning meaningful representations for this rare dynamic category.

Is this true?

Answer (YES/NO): YES